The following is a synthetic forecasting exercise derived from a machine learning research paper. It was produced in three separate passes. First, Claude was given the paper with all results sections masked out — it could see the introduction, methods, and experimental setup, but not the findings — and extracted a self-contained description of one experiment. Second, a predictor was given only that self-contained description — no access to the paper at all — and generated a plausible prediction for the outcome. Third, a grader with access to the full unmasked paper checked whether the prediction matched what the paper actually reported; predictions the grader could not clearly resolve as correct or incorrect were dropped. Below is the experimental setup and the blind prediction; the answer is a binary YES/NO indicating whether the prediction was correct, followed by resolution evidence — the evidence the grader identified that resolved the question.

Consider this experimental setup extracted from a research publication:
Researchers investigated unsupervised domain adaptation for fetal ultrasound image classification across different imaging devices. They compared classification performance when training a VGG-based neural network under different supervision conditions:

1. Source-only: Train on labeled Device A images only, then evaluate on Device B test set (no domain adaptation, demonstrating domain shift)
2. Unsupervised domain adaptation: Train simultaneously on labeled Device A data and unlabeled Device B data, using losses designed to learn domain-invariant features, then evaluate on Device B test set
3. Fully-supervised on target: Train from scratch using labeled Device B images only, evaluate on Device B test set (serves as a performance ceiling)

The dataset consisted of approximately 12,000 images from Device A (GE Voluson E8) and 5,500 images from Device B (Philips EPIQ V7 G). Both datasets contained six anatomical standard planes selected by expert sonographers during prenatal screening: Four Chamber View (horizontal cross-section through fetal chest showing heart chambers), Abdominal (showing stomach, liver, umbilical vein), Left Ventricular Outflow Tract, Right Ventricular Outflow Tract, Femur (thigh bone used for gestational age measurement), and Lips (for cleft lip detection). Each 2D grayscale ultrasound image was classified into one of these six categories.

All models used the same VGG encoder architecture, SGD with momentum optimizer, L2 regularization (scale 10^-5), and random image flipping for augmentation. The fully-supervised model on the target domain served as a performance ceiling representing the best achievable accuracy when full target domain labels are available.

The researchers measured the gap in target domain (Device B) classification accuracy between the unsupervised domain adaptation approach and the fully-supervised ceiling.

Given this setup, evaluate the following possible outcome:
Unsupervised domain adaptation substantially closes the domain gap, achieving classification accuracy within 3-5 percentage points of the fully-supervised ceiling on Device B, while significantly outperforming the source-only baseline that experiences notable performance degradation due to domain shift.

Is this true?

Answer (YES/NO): NO